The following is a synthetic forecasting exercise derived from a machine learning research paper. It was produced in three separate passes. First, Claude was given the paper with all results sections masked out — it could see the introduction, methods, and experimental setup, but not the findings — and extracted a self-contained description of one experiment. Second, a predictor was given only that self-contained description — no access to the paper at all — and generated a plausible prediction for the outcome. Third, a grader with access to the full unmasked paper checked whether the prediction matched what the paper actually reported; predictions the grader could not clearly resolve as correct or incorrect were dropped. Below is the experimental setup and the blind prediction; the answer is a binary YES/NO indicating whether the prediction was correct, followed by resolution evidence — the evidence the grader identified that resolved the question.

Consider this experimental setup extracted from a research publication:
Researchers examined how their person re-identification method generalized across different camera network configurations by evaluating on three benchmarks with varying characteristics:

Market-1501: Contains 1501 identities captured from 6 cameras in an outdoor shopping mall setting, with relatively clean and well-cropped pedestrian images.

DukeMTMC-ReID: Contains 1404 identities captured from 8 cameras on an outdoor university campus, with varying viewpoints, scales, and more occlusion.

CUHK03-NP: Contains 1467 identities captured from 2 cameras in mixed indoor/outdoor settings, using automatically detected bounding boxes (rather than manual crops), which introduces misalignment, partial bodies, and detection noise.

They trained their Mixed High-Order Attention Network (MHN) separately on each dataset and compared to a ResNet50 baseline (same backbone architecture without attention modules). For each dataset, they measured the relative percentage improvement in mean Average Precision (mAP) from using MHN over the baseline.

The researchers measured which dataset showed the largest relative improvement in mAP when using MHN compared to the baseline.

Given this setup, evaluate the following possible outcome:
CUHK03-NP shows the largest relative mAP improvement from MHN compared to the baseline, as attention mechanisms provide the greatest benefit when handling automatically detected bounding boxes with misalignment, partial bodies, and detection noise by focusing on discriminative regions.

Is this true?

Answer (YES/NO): YES